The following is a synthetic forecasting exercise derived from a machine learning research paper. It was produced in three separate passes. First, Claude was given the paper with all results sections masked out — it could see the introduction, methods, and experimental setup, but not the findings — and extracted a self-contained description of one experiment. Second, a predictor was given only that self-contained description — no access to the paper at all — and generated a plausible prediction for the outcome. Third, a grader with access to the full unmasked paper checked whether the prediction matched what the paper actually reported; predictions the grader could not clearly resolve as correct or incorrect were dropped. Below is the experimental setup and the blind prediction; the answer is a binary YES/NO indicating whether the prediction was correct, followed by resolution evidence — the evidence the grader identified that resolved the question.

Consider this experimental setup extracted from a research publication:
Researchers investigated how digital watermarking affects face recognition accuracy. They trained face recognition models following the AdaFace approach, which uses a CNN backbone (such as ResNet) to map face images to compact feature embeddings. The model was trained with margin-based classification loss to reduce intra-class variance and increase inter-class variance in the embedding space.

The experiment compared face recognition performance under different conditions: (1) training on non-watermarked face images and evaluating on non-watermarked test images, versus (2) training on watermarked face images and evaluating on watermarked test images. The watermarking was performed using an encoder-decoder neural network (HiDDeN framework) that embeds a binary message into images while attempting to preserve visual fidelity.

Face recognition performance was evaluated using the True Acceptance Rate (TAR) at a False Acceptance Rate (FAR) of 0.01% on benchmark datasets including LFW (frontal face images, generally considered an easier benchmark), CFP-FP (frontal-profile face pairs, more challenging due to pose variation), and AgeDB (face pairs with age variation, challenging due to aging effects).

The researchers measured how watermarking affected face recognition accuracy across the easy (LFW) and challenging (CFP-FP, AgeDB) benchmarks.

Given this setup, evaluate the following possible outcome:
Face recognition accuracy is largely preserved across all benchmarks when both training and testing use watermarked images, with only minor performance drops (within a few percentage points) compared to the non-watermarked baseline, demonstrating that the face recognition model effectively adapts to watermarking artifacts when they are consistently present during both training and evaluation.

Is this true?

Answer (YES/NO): NO